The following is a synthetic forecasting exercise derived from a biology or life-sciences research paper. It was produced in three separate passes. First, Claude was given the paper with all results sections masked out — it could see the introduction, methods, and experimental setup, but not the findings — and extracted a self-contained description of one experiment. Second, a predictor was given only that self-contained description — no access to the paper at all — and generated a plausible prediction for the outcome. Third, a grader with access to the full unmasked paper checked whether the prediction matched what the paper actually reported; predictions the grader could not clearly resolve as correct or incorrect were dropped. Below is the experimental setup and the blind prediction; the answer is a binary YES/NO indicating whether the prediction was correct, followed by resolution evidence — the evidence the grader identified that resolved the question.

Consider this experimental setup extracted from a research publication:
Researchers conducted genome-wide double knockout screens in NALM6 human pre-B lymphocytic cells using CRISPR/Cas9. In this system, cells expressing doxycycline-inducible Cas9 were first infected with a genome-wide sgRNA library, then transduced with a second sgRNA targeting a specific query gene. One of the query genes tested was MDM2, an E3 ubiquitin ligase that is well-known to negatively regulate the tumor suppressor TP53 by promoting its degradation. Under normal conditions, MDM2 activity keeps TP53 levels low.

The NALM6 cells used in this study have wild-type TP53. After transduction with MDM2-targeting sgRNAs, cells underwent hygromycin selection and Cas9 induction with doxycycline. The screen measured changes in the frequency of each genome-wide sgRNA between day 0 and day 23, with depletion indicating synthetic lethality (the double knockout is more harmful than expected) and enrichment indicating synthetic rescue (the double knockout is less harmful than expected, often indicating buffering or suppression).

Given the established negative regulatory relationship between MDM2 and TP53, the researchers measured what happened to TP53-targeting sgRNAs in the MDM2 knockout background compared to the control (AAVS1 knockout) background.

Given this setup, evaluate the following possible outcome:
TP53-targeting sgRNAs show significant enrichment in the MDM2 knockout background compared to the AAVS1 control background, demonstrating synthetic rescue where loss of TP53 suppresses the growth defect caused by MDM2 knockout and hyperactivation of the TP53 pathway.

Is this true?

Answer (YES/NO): YES